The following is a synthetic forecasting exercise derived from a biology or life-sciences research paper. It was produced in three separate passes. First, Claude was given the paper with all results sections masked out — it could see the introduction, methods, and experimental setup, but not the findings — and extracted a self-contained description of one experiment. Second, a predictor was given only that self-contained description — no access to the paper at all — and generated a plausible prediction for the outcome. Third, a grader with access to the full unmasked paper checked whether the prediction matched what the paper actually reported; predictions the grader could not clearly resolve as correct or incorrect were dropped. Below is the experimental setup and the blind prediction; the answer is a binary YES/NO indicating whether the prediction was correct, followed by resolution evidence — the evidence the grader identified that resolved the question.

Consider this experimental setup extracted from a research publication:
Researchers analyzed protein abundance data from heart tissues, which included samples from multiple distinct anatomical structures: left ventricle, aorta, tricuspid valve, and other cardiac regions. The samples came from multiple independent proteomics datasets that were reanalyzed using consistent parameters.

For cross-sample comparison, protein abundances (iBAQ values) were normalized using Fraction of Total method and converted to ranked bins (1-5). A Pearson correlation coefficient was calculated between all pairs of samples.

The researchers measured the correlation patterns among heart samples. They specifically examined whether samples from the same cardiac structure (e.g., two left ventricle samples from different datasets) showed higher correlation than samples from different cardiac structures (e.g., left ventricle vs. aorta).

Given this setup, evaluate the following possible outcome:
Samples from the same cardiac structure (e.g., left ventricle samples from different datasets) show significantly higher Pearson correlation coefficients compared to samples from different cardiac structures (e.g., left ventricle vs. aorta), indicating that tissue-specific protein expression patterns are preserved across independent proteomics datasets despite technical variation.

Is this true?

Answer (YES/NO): NO